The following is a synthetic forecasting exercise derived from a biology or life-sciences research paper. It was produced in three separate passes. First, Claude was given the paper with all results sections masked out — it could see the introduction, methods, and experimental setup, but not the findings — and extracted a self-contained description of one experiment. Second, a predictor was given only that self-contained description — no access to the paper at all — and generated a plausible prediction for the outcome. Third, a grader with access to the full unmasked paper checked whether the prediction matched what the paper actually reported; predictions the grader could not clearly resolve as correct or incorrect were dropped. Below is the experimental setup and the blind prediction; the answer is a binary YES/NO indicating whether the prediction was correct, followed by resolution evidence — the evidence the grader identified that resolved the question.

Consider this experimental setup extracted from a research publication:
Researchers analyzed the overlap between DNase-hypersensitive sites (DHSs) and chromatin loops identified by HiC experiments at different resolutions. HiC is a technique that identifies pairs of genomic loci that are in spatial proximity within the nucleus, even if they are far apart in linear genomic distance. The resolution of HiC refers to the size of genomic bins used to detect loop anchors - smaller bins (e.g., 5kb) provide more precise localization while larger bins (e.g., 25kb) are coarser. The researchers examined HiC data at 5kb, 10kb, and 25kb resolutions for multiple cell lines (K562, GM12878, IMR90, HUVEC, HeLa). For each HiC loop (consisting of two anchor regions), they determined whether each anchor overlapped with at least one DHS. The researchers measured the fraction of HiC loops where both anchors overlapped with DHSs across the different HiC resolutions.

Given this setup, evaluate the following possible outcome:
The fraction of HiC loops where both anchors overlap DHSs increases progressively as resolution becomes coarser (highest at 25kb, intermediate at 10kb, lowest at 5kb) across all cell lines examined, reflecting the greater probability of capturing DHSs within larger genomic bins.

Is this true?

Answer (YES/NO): YES